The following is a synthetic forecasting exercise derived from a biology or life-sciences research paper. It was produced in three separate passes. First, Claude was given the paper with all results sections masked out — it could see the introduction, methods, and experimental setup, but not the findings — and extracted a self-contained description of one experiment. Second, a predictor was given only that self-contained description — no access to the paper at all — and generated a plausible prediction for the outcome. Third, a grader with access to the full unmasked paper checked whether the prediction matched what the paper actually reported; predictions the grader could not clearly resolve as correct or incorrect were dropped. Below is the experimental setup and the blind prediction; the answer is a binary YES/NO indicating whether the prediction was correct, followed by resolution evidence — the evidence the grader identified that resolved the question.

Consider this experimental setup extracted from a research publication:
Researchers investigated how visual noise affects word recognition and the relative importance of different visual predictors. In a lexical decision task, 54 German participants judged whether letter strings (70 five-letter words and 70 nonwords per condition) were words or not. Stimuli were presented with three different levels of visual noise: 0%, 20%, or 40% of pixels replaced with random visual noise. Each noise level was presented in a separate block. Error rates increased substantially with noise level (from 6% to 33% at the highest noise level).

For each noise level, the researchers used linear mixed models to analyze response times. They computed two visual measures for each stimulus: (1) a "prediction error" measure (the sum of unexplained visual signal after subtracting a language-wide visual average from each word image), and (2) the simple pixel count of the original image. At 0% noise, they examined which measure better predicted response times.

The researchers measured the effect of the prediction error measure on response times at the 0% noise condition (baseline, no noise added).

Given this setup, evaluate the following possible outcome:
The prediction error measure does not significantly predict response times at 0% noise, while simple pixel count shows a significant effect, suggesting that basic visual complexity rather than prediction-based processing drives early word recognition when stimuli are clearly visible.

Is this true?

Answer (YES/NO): NO